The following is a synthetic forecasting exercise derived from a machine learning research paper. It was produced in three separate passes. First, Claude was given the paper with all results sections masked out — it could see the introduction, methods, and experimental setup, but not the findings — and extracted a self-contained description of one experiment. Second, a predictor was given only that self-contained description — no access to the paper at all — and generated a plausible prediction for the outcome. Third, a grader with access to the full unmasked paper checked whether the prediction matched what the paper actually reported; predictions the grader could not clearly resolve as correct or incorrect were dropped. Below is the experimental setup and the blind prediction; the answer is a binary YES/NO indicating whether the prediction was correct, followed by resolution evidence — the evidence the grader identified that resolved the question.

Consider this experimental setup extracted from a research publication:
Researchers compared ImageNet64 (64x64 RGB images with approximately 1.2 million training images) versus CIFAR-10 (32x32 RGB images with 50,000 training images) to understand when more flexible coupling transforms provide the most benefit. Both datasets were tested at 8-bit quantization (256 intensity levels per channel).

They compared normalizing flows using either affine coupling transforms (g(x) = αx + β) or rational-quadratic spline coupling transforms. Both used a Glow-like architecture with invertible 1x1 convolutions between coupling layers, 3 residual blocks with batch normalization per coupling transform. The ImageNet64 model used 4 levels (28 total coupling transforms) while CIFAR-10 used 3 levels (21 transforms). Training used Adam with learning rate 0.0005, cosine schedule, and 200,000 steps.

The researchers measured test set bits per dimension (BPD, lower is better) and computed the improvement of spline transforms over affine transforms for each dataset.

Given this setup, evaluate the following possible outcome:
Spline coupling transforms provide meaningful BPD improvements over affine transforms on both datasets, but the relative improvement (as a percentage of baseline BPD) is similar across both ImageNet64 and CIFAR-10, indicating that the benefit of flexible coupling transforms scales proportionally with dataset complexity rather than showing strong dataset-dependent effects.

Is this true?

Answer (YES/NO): NO